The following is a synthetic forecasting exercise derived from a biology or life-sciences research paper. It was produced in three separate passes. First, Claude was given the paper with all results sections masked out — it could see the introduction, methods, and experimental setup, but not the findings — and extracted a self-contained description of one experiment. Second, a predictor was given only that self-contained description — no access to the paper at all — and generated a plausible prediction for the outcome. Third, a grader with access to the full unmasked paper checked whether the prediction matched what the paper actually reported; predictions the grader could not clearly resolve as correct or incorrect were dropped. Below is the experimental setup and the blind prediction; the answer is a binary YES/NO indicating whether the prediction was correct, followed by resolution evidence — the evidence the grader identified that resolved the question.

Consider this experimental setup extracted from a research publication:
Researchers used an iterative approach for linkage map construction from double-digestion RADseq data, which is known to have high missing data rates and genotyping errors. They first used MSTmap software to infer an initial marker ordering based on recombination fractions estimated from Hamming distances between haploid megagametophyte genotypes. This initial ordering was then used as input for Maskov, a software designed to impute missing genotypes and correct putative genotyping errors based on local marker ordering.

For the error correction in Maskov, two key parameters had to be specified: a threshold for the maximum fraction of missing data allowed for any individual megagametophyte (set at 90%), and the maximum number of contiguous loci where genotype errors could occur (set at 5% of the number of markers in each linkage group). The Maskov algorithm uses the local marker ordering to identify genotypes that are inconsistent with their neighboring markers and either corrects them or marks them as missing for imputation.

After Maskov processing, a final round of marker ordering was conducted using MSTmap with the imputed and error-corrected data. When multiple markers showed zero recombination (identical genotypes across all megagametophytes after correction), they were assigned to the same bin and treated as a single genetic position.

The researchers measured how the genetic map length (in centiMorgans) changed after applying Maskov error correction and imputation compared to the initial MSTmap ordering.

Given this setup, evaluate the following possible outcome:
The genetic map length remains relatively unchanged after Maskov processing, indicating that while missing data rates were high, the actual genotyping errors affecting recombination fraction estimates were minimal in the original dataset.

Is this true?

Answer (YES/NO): NO